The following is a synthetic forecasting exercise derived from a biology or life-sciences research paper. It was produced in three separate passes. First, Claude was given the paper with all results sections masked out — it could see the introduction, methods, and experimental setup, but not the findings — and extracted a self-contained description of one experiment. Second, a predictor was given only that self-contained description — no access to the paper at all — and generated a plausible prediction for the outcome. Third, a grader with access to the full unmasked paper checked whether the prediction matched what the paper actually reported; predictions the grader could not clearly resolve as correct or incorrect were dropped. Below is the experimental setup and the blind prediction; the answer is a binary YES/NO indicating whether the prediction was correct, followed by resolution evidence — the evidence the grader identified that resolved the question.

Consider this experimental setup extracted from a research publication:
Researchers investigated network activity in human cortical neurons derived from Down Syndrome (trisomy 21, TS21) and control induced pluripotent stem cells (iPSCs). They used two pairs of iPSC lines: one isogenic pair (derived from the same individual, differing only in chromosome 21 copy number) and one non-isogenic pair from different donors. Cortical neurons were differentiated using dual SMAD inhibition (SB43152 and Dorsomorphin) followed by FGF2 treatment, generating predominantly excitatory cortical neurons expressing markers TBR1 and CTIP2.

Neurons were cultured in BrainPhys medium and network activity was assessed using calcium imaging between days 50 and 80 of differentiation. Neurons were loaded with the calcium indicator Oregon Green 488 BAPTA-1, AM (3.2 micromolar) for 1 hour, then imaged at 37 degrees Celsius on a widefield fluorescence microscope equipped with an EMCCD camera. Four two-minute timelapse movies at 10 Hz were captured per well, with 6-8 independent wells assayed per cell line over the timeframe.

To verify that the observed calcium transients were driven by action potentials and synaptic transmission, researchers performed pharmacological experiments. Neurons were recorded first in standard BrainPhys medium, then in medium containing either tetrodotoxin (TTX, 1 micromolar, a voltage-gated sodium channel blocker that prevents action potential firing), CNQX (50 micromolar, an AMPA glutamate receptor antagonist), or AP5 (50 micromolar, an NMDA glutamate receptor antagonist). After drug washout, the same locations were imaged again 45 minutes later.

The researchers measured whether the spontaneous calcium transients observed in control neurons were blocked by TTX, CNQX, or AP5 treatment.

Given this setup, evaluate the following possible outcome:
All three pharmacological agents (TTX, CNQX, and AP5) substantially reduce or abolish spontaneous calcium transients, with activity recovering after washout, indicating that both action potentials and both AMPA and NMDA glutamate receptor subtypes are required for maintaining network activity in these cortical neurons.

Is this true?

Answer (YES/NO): NO